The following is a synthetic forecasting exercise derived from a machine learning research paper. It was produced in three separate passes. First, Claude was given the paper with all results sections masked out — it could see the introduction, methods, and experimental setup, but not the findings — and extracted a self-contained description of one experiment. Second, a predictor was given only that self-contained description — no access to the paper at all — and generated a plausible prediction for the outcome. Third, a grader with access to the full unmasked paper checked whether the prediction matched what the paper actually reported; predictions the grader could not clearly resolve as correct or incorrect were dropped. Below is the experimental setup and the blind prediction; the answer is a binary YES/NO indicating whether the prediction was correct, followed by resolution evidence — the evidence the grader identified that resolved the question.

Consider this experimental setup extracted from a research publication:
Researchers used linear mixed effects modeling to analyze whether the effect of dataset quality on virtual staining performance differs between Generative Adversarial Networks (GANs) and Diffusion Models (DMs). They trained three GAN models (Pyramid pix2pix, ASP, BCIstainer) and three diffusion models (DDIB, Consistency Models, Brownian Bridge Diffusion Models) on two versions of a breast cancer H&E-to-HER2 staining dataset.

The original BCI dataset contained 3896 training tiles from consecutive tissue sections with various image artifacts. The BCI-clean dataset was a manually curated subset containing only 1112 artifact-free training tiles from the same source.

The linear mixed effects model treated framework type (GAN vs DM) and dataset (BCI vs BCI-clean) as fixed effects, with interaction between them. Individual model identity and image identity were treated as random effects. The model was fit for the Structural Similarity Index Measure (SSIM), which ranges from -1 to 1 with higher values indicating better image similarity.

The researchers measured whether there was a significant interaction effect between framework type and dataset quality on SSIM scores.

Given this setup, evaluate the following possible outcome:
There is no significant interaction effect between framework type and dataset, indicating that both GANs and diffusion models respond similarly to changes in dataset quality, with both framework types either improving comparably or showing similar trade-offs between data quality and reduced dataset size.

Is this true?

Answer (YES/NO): NO